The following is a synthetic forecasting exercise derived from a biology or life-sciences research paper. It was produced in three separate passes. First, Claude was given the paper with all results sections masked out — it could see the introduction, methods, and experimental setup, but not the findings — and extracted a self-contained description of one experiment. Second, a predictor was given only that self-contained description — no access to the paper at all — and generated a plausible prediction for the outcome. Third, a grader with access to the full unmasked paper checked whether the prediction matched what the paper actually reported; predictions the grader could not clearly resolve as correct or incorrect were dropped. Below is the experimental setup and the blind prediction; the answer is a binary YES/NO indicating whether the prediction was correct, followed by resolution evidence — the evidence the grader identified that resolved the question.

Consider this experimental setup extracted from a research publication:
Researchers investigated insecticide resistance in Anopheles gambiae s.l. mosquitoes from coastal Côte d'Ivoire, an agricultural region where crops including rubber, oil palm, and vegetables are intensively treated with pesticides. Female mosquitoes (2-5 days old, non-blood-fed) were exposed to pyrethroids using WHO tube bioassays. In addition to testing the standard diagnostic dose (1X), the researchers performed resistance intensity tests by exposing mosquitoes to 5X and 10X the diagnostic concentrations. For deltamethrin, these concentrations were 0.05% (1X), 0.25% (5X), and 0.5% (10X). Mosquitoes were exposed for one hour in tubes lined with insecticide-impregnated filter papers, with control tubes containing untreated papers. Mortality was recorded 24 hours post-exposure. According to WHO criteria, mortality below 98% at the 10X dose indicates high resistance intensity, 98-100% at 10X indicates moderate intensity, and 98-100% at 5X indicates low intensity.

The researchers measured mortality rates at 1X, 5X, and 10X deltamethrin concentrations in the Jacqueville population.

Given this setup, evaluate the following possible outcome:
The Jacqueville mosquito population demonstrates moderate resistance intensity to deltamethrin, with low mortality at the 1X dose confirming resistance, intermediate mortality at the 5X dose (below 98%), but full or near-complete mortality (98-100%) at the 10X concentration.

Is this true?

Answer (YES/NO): NO